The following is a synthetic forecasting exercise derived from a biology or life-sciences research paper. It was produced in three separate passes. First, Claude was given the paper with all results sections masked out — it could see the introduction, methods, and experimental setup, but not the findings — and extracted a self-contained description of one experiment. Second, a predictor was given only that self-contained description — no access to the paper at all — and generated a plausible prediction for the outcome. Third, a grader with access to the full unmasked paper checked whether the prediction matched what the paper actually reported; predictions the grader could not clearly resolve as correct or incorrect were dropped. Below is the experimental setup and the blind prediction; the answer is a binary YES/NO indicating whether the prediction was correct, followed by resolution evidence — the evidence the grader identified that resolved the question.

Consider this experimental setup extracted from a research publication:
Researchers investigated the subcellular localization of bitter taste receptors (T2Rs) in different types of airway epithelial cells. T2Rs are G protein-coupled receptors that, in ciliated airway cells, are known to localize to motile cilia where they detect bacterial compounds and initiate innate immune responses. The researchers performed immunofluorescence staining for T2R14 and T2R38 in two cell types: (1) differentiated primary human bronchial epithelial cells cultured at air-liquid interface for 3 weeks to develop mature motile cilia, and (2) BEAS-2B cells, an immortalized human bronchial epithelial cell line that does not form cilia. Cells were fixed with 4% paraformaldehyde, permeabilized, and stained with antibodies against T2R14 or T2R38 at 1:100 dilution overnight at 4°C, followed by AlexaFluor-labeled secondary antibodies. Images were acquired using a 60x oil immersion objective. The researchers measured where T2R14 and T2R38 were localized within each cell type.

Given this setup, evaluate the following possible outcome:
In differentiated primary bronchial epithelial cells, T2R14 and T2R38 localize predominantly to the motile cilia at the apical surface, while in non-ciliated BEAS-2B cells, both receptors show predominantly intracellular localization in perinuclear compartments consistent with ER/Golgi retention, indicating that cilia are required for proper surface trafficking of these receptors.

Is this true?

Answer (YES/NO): NO